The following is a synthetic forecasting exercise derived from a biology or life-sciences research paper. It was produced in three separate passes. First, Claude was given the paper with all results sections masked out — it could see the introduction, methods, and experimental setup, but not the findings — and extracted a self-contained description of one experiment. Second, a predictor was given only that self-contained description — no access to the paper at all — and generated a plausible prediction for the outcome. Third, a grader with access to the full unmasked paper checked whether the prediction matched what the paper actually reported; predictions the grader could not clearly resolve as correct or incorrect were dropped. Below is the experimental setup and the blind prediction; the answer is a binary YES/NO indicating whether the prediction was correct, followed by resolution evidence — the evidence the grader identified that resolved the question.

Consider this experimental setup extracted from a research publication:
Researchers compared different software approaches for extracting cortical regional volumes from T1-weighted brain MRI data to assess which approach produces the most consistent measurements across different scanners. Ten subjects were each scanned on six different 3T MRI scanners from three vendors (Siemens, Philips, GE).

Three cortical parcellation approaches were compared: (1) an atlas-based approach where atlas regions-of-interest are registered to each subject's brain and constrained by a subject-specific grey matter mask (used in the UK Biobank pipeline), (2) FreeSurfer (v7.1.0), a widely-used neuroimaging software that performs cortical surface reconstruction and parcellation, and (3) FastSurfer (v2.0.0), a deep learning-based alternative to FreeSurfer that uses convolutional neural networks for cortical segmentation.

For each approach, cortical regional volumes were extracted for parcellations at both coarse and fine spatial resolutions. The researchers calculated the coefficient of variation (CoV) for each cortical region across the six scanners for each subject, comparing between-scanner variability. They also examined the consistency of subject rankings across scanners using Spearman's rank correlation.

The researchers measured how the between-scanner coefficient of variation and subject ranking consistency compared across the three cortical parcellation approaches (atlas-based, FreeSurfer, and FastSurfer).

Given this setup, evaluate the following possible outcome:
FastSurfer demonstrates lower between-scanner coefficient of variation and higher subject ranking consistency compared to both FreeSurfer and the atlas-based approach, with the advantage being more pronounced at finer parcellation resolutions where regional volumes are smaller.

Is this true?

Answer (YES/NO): NO